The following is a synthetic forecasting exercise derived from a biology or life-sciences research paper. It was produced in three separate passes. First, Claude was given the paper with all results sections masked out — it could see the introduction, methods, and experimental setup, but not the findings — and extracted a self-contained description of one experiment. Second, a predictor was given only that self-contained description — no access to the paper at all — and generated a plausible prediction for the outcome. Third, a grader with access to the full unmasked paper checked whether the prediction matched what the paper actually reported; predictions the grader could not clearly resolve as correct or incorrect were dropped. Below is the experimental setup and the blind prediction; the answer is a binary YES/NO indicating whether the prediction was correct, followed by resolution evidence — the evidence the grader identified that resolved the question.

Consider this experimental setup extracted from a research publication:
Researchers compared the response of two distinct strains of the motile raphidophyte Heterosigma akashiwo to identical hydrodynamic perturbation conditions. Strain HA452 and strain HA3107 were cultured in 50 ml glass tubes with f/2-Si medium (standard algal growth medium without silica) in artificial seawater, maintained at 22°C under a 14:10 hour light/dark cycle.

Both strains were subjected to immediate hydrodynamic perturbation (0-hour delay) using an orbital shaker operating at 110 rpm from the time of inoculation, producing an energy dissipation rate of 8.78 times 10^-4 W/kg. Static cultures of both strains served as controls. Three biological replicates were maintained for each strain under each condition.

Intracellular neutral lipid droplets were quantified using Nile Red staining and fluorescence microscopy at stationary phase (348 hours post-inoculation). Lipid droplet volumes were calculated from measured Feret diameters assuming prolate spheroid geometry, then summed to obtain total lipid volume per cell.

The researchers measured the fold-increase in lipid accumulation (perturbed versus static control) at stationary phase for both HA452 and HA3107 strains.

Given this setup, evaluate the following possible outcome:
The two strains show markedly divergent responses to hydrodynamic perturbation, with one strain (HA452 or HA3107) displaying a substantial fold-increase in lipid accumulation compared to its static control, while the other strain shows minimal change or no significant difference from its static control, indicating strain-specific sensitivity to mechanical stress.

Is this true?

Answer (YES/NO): YES